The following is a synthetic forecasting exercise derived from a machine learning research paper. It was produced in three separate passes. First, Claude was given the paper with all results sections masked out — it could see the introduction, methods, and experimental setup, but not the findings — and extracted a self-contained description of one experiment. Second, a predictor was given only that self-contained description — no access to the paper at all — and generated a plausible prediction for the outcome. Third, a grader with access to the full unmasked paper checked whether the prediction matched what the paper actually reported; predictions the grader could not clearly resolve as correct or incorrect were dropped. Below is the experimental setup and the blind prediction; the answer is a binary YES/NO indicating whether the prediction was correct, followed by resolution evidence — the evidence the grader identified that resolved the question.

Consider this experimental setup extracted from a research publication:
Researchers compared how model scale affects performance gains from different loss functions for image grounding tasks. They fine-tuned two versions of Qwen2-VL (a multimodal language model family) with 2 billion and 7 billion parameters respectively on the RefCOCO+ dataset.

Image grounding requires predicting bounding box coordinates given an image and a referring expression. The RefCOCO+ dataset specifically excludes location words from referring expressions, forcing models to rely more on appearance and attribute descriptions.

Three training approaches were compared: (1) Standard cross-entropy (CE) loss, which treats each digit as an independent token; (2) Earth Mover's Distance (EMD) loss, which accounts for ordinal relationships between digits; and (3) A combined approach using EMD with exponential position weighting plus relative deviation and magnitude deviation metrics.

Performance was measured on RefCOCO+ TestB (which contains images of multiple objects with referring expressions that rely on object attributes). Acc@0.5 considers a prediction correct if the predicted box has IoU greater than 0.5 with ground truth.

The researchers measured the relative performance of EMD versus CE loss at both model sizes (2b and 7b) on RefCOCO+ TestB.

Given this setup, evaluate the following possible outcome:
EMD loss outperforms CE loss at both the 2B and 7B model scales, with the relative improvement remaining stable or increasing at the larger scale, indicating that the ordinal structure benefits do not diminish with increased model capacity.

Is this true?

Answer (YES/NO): NO